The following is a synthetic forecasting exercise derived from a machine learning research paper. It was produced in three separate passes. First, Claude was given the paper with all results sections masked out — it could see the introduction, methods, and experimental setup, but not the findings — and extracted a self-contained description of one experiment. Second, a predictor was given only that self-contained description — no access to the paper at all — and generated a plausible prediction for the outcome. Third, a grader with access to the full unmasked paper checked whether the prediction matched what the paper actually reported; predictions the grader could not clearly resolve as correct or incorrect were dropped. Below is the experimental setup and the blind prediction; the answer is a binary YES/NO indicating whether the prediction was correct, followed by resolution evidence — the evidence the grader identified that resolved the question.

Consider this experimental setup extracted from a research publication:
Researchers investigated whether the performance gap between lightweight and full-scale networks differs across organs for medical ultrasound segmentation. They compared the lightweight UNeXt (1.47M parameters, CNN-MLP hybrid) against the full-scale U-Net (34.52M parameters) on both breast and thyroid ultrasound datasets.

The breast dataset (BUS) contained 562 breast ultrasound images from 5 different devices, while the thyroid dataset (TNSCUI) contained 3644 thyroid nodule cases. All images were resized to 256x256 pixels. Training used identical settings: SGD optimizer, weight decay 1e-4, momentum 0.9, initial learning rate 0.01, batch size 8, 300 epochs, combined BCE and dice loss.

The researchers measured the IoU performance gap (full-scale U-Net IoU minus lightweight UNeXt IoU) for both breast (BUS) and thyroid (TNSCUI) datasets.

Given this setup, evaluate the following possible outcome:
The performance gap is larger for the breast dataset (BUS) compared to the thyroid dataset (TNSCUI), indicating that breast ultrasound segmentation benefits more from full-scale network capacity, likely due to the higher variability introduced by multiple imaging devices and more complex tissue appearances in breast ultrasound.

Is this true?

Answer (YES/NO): NO